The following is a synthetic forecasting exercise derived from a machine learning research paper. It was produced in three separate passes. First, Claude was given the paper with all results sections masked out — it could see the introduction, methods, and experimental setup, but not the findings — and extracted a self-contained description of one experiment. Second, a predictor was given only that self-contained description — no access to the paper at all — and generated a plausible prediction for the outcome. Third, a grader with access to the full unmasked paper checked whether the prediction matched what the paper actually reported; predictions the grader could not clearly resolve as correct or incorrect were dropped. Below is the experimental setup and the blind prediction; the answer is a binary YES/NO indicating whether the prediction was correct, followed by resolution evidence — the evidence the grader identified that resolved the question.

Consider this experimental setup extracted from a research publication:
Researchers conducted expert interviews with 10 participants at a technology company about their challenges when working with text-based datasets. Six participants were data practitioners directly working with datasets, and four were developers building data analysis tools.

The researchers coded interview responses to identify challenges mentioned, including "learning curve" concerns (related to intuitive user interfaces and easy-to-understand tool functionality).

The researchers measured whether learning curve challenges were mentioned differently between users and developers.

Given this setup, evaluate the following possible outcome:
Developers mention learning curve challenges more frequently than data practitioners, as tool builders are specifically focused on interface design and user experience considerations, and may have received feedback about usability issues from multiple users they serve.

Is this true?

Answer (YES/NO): NO